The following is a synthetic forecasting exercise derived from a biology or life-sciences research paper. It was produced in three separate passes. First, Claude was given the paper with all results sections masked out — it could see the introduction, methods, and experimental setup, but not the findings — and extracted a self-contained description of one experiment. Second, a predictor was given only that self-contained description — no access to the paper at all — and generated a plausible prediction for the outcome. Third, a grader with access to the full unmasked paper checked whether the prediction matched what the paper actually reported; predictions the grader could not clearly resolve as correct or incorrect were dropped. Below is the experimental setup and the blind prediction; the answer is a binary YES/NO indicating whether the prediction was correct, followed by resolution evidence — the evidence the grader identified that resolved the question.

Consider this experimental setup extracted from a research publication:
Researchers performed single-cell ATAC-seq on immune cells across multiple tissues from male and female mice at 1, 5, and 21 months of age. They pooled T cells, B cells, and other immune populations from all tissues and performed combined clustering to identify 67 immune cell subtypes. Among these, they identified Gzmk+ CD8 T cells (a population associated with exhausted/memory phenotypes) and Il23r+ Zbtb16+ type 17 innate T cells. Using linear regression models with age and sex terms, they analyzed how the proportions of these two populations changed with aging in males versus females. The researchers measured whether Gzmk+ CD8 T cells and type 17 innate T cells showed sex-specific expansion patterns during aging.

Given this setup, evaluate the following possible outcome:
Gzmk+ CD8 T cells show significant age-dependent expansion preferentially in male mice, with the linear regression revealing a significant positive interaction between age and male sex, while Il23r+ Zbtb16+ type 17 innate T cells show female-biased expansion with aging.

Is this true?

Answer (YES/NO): NO